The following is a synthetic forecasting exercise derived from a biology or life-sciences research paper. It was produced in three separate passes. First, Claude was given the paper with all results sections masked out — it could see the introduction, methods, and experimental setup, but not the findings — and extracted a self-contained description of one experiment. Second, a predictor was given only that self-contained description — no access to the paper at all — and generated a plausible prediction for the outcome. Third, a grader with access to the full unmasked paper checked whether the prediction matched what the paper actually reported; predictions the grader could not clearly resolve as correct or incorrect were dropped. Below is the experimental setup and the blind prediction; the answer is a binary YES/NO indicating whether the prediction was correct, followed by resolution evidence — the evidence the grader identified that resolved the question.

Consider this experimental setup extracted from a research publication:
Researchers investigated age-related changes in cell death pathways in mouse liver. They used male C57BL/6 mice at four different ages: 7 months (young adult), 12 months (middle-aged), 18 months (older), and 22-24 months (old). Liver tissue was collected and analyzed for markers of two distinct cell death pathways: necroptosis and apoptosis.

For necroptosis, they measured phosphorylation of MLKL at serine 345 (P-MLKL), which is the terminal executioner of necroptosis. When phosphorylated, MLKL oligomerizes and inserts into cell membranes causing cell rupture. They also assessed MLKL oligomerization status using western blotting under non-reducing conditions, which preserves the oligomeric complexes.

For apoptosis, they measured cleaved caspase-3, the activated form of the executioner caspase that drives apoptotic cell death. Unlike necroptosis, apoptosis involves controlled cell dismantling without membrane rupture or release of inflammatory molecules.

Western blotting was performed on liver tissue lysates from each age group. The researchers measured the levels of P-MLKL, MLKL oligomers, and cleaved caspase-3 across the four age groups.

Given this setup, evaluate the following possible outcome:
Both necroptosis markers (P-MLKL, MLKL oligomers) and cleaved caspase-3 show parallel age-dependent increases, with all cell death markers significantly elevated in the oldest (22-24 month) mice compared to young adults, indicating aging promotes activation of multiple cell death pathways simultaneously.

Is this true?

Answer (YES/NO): NO